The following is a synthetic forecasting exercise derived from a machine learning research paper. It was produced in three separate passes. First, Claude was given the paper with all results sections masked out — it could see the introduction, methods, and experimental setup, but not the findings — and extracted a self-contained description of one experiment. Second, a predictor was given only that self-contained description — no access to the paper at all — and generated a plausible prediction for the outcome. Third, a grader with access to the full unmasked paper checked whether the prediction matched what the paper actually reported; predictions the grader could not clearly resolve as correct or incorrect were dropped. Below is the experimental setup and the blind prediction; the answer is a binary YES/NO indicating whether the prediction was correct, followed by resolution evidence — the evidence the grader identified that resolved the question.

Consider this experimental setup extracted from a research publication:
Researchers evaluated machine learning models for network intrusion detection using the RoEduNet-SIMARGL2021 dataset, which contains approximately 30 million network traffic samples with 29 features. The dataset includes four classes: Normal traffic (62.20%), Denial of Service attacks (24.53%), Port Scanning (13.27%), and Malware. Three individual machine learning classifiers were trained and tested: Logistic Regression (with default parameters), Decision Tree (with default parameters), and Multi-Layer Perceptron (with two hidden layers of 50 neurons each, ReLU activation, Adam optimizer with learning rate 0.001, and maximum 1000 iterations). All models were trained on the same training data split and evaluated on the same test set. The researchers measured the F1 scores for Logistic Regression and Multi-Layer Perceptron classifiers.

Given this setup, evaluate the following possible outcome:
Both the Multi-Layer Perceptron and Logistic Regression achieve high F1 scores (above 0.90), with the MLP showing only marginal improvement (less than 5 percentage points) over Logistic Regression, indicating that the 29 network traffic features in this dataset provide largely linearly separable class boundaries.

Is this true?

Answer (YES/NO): NO